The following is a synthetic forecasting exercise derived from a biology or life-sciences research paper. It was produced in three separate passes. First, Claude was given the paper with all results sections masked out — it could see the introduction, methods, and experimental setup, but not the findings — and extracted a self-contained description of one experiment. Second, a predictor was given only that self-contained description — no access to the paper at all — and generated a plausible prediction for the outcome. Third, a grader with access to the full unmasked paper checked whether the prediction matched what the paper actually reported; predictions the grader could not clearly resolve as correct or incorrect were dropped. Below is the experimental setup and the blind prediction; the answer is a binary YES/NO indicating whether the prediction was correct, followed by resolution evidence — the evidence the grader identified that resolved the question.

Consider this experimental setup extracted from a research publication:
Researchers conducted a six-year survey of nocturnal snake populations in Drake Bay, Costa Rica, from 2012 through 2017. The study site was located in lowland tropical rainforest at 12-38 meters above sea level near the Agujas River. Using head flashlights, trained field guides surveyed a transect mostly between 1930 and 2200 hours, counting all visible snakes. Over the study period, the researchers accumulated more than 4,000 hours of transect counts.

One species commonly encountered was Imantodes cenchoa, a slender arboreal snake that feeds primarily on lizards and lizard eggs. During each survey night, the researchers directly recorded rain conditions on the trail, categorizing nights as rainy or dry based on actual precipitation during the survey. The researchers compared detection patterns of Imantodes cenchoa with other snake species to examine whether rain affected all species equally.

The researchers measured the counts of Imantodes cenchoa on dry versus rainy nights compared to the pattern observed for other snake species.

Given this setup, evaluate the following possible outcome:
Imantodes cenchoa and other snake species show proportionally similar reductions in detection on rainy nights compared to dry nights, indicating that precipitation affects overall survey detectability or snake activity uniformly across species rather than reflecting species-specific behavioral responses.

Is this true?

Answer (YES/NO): NO